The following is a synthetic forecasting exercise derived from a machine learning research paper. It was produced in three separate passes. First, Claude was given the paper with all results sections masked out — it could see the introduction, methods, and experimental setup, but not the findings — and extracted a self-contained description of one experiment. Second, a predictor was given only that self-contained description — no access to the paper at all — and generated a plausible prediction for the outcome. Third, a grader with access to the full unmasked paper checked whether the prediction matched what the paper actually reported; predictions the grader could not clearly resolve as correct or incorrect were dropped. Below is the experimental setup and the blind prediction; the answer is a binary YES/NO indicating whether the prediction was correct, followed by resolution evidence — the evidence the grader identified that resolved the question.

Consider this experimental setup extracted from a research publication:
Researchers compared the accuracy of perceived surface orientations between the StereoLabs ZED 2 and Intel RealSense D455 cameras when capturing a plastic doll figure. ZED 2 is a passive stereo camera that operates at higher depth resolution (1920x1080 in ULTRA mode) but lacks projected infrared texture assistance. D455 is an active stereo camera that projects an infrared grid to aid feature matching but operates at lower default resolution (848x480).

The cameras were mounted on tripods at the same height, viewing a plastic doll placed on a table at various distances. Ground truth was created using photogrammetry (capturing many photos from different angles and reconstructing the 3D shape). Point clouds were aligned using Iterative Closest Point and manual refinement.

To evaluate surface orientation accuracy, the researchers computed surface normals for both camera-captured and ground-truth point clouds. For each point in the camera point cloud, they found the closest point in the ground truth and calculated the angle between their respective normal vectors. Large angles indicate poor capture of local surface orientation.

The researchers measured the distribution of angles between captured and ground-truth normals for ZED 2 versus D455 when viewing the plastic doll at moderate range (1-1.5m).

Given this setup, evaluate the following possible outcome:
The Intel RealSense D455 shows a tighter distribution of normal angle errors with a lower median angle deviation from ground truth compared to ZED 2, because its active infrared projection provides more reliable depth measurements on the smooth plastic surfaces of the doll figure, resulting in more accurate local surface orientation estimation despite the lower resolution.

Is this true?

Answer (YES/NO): NO